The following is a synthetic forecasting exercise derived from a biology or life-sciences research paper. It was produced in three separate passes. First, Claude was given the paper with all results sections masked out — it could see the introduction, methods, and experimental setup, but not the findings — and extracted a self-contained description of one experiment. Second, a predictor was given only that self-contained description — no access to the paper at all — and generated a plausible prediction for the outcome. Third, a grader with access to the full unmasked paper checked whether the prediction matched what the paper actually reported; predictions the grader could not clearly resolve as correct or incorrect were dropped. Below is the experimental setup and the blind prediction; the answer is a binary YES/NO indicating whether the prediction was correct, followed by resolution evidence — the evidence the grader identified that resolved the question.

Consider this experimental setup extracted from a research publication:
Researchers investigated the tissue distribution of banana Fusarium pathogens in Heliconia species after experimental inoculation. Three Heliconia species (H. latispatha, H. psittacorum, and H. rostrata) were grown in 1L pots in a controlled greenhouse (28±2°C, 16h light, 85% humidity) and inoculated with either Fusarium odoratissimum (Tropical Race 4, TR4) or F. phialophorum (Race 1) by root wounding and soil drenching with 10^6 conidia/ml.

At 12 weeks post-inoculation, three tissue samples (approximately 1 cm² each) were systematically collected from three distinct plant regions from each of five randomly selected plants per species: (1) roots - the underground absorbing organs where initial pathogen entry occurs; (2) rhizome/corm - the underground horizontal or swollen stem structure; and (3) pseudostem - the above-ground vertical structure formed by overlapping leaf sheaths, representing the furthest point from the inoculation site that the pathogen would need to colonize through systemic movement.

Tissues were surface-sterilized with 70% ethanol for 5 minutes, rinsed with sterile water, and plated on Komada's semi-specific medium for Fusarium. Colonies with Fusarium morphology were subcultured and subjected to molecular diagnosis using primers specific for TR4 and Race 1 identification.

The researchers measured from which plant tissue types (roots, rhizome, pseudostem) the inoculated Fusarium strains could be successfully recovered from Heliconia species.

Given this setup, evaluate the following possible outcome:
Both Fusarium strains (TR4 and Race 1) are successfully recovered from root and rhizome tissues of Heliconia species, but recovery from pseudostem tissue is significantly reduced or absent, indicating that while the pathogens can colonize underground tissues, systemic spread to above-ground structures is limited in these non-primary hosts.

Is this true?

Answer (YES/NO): NO